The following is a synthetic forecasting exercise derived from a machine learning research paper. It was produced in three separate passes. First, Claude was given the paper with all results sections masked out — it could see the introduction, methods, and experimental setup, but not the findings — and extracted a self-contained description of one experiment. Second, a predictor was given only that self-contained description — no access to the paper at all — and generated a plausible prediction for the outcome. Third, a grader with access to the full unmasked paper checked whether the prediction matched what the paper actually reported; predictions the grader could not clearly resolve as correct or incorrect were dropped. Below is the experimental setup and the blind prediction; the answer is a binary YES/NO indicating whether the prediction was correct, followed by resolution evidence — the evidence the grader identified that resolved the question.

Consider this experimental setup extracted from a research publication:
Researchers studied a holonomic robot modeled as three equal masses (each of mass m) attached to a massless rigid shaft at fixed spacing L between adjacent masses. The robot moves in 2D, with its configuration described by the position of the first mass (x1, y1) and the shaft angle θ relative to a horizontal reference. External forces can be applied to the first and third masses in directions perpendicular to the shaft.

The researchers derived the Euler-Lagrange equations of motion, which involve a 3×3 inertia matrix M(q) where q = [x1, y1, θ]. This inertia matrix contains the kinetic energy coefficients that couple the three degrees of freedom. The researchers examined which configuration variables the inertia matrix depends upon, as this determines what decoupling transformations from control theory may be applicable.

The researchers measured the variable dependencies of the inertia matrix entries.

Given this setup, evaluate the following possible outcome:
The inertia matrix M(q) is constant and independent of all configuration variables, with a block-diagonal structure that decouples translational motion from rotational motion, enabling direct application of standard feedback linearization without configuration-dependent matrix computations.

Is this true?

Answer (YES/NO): NO